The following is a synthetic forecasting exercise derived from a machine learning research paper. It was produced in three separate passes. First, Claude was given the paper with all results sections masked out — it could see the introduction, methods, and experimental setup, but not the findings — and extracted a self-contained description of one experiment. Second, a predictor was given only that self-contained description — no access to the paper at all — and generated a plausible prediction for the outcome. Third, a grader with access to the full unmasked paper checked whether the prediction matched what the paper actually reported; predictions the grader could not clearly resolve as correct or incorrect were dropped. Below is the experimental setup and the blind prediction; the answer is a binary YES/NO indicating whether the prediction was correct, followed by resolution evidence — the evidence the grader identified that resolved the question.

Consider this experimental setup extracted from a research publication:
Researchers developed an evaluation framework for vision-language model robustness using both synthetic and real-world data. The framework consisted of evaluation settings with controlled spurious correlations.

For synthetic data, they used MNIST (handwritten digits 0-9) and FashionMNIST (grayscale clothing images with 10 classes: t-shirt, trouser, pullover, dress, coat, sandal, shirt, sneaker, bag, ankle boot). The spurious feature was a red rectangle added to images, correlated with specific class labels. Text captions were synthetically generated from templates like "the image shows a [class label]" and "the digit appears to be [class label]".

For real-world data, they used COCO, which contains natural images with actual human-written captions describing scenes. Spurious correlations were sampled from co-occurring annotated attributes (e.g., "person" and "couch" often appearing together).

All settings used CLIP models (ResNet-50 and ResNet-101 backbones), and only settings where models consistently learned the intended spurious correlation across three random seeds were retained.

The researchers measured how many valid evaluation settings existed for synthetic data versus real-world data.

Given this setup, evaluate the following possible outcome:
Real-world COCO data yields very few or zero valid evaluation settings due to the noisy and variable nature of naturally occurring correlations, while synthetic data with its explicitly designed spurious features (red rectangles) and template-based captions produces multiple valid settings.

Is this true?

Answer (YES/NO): NO